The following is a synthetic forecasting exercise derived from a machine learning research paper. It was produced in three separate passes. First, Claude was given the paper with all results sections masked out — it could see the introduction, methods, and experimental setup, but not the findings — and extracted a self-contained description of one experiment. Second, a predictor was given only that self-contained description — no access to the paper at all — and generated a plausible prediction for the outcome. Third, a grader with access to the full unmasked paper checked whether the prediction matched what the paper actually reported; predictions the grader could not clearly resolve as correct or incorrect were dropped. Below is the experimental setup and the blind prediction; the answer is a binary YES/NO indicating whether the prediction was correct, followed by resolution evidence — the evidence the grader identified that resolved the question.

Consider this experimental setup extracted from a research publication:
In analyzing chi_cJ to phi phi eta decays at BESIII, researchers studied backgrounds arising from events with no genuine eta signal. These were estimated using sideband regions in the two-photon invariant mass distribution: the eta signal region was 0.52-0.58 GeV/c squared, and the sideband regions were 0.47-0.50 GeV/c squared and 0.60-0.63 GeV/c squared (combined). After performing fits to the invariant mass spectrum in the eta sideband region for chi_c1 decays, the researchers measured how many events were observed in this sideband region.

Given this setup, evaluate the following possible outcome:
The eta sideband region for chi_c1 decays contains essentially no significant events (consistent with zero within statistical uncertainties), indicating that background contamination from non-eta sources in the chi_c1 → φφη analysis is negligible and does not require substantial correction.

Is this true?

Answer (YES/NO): NO